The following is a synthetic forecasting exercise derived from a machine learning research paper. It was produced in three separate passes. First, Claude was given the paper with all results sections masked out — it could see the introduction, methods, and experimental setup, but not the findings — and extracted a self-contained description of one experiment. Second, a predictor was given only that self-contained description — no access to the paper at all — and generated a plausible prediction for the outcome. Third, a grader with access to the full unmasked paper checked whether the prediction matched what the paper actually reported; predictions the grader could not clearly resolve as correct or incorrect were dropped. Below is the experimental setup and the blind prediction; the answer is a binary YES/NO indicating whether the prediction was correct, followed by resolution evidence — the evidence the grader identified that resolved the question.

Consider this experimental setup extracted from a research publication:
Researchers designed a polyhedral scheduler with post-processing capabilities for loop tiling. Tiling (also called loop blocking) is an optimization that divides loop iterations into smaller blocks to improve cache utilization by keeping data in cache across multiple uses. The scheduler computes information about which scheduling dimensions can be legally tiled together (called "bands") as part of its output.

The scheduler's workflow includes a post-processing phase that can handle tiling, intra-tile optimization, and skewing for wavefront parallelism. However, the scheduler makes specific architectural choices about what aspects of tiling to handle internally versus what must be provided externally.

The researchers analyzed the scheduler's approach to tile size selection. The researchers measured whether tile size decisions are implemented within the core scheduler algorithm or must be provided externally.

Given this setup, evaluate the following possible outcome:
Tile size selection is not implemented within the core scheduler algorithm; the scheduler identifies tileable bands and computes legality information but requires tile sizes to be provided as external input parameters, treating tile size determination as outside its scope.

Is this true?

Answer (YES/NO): YES